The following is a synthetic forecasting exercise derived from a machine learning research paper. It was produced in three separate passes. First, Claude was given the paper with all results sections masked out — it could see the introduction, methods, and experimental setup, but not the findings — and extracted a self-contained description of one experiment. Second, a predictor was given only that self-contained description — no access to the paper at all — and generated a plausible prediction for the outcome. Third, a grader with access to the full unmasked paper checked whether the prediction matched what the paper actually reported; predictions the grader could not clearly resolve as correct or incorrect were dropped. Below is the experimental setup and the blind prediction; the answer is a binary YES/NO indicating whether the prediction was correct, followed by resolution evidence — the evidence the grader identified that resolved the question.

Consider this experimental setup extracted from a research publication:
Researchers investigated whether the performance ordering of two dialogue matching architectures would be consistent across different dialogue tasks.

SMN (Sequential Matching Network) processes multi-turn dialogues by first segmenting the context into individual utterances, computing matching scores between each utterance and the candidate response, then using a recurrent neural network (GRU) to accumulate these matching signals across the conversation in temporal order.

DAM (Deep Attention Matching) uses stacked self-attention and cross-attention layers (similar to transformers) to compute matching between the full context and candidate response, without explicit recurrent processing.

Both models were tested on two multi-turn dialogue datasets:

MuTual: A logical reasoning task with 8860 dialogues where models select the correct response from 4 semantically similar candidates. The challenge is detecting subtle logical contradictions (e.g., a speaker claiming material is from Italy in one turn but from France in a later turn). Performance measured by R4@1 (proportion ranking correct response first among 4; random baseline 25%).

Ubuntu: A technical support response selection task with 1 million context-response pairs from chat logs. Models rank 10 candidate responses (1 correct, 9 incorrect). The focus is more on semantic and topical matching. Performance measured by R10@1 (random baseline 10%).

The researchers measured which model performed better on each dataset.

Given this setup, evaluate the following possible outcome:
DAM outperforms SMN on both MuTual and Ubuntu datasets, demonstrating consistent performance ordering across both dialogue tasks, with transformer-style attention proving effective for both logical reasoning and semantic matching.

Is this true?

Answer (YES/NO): NO